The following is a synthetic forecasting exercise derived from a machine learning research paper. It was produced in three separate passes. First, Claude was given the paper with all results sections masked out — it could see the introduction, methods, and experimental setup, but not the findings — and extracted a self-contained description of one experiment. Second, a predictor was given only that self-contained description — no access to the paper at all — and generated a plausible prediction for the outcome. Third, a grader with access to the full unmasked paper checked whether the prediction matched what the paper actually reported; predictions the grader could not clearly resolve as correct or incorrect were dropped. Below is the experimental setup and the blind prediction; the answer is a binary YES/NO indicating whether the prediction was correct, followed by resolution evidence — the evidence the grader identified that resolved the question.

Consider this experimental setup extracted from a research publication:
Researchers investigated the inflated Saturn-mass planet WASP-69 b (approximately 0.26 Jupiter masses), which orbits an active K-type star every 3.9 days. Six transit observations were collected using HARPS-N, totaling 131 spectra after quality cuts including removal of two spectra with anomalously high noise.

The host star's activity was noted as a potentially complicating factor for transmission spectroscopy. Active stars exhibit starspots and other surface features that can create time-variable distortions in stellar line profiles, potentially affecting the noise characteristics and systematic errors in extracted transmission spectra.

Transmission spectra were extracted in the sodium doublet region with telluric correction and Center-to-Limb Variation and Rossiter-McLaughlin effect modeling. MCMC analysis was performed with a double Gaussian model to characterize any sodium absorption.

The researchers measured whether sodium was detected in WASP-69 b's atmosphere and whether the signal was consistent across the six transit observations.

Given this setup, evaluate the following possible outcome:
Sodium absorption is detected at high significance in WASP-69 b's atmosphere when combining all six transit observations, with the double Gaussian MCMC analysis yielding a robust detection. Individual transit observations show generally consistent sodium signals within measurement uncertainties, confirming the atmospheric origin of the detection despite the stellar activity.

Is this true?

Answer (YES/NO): NO